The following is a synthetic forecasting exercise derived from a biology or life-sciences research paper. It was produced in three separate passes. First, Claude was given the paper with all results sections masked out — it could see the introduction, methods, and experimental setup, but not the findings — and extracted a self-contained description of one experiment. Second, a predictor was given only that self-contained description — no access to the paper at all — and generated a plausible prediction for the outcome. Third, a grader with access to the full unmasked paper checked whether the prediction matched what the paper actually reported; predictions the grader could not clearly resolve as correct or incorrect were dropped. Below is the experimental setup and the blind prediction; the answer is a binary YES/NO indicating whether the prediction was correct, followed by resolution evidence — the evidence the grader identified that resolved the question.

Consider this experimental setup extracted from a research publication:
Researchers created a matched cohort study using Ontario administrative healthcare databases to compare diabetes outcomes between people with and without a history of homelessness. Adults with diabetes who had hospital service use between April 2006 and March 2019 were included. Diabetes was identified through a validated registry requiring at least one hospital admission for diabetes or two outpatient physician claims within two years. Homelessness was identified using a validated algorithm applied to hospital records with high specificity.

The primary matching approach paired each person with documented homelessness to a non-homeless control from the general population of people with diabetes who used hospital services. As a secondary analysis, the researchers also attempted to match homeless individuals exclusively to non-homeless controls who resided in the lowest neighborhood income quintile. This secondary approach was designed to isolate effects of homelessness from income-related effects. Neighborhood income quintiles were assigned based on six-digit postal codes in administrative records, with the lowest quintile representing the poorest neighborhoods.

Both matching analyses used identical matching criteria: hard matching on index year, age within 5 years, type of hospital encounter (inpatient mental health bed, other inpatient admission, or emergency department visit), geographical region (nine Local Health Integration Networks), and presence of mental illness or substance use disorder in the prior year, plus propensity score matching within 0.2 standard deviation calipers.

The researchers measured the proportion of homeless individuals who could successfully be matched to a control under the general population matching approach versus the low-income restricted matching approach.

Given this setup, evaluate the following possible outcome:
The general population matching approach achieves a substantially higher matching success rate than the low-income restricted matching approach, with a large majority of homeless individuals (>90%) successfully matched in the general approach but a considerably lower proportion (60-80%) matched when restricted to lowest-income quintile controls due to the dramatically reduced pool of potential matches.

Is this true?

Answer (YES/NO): NO